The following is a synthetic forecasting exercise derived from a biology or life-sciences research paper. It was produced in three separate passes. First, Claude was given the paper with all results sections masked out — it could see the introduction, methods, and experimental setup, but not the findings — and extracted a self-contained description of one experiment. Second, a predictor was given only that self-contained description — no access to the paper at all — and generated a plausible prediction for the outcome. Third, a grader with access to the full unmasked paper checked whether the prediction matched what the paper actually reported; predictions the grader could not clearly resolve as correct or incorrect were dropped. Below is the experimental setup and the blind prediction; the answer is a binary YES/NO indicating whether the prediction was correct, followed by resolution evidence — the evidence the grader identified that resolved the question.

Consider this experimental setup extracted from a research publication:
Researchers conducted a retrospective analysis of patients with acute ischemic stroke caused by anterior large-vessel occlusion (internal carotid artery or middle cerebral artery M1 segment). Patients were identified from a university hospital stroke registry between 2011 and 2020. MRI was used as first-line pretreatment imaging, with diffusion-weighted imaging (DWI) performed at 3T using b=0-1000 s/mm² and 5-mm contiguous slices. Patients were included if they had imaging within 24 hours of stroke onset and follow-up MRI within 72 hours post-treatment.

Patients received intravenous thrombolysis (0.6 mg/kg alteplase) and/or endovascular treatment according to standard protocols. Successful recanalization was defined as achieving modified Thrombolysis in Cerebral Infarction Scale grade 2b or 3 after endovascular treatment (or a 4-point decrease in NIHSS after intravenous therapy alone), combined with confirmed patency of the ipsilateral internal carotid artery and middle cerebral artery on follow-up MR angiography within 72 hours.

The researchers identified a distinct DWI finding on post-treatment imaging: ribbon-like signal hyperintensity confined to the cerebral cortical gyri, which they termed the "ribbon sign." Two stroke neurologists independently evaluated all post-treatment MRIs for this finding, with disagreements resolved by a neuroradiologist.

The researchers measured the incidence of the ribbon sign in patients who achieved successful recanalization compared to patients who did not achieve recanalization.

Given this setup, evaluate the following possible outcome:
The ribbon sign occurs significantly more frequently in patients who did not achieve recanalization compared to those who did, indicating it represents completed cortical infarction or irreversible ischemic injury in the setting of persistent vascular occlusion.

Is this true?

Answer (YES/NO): NO